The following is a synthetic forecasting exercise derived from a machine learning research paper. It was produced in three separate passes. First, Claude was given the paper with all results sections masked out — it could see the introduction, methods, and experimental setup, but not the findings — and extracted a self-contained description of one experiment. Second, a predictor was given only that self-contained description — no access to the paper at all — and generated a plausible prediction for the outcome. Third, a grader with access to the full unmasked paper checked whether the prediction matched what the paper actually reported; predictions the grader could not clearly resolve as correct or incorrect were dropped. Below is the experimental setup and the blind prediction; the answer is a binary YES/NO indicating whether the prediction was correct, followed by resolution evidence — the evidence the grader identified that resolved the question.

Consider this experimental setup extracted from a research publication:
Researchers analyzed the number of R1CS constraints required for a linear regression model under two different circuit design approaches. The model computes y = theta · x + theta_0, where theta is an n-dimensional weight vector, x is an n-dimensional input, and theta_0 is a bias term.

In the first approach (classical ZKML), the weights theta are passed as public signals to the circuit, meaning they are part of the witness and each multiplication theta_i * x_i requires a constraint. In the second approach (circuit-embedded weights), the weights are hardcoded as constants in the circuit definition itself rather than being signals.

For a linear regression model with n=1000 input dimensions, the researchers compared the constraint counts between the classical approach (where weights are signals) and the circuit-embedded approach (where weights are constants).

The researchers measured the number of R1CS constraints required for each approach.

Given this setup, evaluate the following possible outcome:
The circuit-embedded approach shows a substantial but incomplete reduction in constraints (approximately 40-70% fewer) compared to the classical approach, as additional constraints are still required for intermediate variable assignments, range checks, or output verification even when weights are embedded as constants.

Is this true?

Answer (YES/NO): NO